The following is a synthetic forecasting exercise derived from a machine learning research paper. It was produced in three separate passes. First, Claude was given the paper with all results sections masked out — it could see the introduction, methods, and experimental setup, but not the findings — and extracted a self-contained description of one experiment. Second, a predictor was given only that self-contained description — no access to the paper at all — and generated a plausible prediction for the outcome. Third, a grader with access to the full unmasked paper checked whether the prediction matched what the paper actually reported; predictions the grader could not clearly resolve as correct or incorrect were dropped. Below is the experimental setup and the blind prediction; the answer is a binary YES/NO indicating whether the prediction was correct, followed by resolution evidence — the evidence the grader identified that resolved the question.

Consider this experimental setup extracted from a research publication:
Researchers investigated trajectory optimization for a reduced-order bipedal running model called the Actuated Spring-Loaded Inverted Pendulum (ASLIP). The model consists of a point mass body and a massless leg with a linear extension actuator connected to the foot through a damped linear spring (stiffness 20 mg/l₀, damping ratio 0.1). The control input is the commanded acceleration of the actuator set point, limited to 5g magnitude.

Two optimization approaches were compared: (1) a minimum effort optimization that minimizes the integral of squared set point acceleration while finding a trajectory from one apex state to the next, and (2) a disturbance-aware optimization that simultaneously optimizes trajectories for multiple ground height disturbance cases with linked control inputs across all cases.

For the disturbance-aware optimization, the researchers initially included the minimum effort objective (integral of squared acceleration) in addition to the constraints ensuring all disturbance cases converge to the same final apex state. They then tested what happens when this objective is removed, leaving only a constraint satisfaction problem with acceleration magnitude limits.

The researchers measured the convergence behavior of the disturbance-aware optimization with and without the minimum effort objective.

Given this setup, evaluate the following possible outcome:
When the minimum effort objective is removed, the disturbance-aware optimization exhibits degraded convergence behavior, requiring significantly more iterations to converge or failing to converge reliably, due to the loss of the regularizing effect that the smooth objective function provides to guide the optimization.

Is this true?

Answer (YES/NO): NO